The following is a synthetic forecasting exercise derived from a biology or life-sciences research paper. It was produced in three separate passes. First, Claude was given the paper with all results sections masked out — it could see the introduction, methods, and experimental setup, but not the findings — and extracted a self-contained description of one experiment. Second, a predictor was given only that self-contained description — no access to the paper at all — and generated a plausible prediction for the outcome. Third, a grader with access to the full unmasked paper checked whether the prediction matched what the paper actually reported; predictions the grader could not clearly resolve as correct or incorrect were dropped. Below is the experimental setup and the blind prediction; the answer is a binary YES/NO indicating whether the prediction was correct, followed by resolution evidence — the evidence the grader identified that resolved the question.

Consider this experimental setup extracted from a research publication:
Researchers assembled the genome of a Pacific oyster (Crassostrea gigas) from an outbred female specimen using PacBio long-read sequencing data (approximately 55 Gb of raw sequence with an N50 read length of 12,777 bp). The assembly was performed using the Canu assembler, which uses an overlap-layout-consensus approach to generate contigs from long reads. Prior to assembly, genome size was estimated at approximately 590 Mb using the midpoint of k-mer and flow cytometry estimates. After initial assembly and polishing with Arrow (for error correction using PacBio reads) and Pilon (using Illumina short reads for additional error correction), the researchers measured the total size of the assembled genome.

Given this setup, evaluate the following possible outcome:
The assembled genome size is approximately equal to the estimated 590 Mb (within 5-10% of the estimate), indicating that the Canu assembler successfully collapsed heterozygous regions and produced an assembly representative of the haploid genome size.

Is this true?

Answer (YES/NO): NO